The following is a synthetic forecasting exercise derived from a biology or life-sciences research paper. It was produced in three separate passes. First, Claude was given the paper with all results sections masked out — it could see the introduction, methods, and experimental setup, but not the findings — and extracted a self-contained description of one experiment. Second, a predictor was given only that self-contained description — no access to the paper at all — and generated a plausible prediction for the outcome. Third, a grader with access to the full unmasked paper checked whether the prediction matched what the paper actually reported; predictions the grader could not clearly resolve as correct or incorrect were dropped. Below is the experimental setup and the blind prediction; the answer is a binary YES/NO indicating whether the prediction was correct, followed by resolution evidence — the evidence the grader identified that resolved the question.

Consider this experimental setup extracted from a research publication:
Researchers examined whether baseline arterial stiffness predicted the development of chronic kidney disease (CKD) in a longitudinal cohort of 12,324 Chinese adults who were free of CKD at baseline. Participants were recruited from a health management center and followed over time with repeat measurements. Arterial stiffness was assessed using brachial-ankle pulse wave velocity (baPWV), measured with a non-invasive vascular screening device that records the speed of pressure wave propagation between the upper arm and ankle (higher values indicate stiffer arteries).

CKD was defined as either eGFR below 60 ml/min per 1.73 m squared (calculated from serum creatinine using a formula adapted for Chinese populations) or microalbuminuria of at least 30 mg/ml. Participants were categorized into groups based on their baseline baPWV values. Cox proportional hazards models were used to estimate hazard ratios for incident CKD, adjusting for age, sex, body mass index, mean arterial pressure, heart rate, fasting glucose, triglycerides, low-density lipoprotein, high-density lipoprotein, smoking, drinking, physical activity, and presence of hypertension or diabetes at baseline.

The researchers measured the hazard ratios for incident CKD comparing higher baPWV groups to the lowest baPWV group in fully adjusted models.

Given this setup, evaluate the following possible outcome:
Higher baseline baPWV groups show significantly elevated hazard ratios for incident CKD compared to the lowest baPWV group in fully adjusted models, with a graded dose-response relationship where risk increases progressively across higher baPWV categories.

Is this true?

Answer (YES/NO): YES